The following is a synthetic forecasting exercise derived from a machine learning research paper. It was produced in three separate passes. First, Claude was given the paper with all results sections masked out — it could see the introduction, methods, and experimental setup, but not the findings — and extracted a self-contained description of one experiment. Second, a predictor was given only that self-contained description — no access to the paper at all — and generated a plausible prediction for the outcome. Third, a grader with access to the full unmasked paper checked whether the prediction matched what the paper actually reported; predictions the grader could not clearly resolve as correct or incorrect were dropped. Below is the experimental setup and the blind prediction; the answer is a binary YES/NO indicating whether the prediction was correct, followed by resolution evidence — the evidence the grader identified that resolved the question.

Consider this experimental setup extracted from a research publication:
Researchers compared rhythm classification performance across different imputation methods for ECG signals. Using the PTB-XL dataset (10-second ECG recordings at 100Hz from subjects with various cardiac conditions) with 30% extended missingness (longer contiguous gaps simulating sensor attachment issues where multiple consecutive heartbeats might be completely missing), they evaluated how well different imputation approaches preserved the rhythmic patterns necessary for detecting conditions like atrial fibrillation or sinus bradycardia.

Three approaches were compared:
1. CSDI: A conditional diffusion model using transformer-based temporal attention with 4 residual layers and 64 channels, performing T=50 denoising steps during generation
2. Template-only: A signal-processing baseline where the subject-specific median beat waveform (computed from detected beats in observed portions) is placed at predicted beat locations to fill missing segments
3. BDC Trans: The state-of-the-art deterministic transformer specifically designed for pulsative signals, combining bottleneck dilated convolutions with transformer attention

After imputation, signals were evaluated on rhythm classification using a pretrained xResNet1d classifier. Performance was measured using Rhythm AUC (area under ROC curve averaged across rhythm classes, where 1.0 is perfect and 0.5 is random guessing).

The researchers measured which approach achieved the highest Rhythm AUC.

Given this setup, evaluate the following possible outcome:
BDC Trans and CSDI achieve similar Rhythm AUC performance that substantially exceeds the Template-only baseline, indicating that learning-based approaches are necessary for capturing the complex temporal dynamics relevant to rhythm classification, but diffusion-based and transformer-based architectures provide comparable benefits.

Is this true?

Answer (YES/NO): NO